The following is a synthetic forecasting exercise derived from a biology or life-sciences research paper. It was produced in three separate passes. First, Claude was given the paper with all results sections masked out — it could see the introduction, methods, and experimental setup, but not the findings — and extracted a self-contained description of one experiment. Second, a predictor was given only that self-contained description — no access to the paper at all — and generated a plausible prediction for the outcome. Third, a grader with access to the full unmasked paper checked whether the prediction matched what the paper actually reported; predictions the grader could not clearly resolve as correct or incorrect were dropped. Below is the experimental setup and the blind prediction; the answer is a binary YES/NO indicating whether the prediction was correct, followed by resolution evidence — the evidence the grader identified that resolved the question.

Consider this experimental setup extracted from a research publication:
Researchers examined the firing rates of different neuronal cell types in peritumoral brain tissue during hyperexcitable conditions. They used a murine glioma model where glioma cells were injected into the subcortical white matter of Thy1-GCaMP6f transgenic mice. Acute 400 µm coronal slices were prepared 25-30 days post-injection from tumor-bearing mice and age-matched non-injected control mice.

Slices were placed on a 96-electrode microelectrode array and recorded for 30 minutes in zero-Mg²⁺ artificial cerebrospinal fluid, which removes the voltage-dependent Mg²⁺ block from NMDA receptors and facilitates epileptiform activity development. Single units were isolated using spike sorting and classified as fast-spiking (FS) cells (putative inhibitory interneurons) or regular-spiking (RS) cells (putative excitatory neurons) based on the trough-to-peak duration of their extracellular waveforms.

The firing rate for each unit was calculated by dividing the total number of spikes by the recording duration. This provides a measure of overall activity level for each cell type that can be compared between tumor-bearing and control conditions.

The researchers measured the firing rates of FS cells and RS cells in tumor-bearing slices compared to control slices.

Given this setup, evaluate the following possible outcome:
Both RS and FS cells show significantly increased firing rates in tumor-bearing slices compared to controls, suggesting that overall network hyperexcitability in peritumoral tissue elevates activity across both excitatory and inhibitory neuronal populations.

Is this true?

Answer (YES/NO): NO